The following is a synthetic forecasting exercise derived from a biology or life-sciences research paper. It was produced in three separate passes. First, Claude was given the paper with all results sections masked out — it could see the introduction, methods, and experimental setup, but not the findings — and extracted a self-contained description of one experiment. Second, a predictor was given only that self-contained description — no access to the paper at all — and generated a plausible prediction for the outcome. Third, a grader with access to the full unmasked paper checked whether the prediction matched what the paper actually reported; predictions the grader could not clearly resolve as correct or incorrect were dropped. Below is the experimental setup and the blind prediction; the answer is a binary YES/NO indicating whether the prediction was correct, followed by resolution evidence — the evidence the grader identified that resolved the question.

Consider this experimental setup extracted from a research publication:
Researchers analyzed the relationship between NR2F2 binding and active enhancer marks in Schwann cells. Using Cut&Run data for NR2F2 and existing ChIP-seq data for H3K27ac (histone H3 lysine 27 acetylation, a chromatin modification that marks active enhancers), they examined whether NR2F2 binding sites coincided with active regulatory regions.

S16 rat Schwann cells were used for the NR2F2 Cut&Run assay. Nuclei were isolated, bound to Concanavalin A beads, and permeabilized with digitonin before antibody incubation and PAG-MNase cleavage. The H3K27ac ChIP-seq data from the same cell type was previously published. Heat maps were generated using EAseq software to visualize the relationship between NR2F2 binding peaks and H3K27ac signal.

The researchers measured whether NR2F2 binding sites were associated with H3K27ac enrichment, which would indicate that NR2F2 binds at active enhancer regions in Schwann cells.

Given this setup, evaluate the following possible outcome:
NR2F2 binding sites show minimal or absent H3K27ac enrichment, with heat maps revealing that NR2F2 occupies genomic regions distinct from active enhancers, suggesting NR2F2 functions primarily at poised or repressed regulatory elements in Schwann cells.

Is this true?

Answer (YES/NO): NO